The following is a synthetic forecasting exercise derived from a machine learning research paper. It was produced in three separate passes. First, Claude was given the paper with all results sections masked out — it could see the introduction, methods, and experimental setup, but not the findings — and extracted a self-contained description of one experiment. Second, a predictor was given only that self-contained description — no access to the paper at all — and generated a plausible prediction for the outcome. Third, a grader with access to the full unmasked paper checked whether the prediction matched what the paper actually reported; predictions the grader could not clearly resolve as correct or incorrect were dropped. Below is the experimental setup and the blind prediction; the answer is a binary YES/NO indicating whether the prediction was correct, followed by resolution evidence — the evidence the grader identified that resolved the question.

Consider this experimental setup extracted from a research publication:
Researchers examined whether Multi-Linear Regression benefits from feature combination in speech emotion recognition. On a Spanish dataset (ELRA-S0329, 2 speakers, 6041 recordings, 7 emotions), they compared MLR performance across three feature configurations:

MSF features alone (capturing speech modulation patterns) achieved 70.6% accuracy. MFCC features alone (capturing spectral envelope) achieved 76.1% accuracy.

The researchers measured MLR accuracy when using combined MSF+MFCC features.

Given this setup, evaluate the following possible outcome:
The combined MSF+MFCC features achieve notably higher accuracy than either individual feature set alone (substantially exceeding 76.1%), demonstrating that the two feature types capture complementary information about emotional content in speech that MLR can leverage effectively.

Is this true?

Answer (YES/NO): YES